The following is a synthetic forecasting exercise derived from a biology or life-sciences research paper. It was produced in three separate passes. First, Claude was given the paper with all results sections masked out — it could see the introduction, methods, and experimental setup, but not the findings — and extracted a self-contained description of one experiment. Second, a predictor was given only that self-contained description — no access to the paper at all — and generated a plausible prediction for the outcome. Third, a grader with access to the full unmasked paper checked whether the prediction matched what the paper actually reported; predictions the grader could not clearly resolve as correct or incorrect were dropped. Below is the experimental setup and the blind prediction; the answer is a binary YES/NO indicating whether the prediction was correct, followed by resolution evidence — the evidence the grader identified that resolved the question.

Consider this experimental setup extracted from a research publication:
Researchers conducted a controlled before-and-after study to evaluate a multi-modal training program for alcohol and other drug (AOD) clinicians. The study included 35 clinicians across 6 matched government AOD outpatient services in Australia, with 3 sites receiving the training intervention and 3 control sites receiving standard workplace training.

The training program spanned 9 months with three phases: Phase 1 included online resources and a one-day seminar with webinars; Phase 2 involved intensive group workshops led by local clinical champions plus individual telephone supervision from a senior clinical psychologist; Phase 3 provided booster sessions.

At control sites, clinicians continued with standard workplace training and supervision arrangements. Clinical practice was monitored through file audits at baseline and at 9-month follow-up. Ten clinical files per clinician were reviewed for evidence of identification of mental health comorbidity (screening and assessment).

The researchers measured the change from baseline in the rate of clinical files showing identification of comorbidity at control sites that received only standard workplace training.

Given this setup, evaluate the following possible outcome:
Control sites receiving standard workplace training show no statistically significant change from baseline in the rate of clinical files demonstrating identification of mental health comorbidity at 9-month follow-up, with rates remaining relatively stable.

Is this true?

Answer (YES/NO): NO